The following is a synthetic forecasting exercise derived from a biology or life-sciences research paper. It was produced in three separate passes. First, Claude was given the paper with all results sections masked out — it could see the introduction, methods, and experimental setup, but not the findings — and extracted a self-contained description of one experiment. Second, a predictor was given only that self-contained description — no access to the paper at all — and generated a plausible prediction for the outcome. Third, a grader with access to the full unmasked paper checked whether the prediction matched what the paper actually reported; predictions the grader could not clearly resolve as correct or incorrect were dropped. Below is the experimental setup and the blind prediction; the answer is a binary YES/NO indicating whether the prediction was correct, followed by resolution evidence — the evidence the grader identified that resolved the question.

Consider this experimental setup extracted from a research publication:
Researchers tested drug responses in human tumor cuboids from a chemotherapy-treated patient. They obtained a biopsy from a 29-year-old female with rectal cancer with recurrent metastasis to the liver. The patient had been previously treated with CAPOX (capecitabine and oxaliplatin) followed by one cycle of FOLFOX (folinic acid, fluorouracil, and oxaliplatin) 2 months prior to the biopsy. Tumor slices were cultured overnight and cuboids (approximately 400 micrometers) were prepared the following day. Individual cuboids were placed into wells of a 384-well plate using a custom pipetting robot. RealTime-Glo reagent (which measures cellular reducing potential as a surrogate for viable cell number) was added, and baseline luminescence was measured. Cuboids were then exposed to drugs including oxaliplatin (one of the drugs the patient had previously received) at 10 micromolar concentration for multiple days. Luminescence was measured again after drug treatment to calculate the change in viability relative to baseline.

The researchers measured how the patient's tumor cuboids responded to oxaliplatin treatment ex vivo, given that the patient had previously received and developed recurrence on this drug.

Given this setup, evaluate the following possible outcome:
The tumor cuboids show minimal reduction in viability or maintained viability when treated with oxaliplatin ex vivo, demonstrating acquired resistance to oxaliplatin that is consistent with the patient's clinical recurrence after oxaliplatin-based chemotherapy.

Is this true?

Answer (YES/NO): NO